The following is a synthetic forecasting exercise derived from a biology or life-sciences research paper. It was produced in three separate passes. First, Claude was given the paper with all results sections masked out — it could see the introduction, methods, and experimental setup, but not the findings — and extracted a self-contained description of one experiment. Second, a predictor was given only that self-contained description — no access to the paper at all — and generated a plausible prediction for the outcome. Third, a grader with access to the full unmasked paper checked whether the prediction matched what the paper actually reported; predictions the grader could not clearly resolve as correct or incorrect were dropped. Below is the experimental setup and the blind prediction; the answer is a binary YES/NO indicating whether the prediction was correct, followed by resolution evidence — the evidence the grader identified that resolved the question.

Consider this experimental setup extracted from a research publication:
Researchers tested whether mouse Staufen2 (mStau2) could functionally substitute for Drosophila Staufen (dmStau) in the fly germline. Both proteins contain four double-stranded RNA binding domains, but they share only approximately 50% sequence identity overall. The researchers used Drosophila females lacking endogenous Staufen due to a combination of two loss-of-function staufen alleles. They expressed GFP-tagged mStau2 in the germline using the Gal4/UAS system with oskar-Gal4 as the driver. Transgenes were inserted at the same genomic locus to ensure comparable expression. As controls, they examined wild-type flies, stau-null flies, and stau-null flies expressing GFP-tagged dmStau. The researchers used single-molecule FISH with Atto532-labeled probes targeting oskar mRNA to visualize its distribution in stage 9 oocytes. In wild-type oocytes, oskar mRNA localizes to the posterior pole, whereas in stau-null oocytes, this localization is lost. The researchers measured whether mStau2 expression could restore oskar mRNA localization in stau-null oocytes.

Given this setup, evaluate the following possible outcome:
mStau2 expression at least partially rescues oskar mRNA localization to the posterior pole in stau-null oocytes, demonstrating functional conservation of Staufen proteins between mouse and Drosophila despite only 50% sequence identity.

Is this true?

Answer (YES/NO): YES